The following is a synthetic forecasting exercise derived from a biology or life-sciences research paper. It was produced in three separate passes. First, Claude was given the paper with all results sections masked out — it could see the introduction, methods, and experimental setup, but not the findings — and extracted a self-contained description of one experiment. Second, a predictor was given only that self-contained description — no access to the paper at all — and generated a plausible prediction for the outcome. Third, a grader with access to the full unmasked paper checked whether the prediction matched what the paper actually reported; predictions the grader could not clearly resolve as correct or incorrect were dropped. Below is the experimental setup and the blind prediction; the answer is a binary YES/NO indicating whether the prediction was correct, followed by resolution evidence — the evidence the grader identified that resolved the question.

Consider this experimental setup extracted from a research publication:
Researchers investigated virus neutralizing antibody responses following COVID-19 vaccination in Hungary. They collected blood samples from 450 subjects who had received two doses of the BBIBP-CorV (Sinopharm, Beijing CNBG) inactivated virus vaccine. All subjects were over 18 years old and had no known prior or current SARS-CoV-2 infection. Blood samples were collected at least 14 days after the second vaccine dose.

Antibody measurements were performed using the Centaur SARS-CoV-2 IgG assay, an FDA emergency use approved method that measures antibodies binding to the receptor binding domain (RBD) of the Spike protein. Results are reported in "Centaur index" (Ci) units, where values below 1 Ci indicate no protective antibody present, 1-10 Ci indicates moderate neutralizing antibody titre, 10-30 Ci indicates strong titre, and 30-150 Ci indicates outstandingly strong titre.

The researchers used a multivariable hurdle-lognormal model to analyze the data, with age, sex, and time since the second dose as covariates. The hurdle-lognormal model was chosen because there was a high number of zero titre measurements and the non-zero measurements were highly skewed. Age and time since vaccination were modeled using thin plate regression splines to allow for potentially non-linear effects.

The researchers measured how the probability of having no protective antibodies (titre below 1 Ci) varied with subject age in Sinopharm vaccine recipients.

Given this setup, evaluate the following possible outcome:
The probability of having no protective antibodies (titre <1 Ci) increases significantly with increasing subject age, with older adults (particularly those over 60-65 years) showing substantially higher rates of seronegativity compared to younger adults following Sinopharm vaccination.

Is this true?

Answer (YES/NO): YES